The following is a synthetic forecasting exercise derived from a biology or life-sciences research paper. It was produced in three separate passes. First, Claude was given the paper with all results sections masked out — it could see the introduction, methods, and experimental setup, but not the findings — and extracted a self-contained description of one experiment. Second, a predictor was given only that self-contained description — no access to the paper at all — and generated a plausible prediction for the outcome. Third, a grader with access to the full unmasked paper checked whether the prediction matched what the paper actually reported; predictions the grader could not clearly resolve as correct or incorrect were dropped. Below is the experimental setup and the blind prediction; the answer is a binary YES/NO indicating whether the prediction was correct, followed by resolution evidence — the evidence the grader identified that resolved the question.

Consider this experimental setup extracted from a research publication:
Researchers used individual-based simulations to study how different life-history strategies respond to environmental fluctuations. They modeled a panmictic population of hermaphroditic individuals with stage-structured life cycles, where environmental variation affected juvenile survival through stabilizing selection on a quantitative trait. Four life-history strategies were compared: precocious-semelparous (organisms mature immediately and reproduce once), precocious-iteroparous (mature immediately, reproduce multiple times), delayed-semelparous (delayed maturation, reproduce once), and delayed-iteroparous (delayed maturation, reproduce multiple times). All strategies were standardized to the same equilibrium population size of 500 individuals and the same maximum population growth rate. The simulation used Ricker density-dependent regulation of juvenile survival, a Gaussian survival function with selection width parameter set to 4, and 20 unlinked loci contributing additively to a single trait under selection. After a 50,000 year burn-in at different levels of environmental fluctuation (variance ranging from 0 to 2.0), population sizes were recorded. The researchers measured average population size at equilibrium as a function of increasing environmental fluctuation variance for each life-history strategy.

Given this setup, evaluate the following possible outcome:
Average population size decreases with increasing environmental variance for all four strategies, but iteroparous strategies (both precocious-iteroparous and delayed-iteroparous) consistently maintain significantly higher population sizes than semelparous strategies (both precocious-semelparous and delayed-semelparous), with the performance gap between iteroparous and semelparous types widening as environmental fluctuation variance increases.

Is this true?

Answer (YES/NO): NO